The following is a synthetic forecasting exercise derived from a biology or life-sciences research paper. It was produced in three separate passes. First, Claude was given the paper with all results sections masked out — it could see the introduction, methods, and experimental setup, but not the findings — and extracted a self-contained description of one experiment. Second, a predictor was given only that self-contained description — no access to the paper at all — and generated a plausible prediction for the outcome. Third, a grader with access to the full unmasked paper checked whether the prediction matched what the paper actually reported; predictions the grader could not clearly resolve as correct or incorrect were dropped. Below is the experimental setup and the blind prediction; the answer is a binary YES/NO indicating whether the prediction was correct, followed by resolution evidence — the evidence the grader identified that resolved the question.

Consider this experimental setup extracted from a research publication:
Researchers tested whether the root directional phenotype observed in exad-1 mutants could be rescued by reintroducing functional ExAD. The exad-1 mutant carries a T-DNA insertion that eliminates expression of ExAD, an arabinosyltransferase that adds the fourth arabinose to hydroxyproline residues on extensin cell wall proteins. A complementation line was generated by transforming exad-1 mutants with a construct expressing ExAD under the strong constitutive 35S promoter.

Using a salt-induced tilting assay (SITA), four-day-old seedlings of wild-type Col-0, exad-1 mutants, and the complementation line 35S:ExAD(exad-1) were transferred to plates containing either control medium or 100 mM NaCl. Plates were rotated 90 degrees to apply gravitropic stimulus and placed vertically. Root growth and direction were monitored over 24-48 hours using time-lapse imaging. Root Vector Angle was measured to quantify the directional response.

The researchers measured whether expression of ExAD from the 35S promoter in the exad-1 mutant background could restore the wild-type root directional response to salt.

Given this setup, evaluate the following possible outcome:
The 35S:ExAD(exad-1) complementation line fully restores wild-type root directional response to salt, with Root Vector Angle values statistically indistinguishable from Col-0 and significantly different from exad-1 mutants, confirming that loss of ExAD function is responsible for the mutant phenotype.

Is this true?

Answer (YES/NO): NO